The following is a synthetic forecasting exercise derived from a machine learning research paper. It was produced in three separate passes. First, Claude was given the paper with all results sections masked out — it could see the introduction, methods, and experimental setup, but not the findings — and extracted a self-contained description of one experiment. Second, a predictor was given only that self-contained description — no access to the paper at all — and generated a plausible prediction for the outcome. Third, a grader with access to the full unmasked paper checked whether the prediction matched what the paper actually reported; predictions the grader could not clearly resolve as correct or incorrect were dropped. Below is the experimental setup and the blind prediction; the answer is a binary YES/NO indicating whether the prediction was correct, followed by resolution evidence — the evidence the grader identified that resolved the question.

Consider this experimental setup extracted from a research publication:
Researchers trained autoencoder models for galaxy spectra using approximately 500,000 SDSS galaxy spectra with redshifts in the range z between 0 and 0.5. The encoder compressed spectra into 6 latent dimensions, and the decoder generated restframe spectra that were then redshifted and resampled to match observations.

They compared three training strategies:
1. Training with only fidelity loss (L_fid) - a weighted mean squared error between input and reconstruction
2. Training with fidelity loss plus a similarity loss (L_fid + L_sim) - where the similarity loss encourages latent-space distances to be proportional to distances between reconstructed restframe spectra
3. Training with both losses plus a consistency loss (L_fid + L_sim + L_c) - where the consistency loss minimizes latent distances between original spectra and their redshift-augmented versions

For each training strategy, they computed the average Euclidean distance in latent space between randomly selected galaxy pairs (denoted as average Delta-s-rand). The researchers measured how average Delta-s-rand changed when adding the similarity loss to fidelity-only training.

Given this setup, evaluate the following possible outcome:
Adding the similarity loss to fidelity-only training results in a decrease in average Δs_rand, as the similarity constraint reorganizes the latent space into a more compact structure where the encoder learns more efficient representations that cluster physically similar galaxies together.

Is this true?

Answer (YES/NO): NO